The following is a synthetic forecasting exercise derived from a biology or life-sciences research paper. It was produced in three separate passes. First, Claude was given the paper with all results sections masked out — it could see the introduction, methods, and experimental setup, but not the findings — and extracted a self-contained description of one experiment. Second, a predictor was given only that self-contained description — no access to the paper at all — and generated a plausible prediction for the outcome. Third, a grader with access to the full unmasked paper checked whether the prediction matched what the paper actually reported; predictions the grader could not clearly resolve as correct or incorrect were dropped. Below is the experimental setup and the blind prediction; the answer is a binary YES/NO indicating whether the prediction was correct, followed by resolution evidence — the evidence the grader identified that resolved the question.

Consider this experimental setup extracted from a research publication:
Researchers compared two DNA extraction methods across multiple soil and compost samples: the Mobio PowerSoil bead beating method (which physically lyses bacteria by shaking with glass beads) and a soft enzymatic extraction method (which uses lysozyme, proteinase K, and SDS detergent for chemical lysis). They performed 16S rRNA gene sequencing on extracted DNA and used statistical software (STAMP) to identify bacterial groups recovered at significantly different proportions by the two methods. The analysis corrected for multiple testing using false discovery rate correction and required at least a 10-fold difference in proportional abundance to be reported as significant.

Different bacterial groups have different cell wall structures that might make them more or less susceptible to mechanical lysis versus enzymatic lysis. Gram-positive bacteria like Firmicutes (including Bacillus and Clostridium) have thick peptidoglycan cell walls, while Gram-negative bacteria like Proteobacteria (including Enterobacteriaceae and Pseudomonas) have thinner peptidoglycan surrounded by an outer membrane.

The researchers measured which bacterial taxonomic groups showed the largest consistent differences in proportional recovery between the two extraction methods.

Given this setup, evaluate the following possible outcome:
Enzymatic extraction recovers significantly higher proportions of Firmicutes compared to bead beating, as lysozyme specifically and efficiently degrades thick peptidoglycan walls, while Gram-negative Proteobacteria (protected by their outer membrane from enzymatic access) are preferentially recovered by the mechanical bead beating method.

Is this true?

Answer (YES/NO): NO